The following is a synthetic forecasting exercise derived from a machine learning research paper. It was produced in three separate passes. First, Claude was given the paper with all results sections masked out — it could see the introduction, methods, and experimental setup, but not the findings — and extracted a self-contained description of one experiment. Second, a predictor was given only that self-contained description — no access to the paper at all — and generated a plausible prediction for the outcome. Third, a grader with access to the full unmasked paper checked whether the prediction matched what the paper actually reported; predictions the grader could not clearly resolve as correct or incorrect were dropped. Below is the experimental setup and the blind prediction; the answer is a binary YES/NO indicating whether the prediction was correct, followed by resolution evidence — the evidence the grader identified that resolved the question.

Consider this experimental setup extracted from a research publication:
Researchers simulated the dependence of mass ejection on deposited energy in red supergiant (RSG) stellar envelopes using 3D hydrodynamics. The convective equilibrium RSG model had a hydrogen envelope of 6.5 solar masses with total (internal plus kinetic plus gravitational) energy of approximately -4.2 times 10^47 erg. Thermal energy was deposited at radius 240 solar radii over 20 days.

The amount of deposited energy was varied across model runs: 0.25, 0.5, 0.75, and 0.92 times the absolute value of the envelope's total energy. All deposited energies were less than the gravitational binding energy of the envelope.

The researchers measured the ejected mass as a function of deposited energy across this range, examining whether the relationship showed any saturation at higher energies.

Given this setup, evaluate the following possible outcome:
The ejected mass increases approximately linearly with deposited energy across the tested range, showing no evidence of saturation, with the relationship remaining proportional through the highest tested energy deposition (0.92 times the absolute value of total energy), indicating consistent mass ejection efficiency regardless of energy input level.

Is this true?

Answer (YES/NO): NO